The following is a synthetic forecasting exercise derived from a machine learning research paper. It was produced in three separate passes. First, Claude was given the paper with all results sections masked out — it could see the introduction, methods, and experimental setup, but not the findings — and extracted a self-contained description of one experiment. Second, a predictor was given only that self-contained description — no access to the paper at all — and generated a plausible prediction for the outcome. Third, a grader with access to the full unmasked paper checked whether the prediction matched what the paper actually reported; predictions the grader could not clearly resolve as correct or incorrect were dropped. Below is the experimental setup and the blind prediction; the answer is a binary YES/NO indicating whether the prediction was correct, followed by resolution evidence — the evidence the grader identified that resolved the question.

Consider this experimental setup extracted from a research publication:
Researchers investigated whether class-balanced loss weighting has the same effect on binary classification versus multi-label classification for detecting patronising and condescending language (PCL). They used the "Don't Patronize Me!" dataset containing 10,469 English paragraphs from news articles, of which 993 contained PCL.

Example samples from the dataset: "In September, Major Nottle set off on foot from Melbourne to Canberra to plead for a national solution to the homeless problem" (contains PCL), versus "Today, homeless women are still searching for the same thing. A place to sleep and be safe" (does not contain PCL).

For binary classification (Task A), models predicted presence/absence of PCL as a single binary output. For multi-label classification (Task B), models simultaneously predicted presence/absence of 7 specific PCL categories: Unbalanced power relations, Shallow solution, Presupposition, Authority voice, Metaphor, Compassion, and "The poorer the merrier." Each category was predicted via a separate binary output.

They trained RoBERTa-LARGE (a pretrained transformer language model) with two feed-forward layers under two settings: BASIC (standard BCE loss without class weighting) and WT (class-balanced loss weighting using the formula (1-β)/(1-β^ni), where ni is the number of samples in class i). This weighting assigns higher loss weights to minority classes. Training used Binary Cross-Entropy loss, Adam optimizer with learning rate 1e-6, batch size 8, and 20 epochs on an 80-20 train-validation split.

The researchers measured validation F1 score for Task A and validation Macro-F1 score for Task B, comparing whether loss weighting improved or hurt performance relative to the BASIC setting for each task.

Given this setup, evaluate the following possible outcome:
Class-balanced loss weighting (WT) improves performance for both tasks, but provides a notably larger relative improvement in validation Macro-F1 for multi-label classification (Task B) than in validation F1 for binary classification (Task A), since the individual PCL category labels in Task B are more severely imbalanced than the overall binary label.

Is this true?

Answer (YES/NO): NO